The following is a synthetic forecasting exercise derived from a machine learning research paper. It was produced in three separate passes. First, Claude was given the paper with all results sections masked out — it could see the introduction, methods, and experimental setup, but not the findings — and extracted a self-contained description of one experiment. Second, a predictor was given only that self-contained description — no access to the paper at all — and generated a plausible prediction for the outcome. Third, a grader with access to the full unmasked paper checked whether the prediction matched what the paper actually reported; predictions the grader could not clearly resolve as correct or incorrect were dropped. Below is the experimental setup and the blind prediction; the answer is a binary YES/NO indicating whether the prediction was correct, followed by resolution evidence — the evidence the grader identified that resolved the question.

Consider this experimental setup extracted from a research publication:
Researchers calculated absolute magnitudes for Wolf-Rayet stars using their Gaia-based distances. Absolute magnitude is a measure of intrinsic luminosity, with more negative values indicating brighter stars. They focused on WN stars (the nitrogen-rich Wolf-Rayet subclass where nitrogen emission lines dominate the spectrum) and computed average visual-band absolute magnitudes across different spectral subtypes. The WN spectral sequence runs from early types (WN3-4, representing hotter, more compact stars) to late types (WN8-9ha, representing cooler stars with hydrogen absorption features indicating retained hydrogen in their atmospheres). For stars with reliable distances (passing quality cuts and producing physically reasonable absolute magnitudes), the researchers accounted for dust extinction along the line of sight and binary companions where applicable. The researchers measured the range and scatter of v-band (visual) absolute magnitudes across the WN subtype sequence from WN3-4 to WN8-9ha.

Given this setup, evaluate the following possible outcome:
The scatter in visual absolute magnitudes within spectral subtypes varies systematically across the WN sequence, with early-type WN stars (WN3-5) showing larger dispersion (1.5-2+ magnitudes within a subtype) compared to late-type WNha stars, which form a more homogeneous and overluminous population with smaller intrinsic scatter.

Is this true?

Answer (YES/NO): NO